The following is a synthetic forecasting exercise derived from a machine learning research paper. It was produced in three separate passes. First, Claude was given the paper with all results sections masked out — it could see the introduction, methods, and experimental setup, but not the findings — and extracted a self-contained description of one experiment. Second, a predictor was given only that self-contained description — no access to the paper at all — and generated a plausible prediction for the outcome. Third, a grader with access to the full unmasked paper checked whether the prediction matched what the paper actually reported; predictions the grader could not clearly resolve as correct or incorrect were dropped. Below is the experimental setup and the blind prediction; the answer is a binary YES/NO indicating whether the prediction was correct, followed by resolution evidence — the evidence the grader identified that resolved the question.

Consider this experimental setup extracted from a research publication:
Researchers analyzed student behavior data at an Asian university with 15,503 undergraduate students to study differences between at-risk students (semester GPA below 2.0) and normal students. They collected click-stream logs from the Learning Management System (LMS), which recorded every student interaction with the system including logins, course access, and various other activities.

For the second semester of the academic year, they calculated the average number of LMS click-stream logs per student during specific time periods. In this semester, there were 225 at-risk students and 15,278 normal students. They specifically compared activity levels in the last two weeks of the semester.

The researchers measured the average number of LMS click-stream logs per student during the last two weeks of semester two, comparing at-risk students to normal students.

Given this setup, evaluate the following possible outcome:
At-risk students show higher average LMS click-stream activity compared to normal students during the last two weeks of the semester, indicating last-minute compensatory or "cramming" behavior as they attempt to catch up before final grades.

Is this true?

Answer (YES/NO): YES